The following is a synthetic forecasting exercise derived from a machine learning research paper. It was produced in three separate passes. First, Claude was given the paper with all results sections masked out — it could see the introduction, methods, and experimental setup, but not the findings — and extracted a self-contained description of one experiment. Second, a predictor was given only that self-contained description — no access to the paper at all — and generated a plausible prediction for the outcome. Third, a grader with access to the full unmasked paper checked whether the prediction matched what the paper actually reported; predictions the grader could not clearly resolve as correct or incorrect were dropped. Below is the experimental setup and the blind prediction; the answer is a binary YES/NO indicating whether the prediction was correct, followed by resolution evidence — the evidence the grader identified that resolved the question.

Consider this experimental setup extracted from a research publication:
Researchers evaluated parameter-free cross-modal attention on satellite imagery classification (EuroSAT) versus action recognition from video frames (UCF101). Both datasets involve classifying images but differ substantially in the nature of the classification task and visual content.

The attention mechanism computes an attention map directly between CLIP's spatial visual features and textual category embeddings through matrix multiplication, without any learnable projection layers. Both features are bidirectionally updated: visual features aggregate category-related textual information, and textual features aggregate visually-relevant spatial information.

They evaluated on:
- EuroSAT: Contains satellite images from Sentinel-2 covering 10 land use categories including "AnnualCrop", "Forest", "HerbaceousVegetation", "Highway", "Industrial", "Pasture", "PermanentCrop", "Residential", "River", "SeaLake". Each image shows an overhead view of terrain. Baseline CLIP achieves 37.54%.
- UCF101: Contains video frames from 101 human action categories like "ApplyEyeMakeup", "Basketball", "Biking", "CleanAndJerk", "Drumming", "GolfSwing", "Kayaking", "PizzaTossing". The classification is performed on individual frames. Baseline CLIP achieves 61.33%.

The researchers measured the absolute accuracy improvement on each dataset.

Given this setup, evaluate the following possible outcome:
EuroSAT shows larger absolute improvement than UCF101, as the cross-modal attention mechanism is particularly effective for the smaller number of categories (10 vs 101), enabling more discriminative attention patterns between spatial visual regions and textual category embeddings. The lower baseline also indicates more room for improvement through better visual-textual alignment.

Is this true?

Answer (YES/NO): YES